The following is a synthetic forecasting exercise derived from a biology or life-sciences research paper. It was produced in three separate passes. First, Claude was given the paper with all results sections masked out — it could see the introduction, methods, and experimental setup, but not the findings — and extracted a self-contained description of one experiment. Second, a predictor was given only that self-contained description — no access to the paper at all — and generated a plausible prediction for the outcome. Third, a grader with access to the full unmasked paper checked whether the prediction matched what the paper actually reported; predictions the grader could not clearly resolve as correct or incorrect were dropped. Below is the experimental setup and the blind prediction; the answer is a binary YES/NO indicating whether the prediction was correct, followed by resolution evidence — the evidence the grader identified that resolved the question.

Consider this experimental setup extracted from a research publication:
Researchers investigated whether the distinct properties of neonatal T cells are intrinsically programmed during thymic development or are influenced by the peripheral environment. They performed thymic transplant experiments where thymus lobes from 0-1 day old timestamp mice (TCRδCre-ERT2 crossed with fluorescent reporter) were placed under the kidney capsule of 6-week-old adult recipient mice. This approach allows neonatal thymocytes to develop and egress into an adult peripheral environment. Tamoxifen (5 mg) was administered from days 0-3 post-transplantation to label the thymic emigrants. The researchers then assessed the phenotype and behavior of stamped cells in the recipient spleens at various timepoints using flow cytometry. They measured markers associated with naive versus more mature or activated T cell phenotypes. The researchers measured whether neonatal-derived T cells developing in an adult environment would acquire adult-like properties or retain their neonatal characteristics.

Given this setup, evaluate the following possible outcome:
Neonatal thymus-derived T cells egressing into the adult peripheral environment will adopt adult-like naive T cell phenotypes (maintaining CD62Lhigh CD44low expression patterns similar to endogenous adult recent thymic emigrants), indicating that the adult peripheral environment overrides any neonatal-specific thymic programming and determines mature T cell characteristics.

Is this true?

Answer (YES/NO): NO